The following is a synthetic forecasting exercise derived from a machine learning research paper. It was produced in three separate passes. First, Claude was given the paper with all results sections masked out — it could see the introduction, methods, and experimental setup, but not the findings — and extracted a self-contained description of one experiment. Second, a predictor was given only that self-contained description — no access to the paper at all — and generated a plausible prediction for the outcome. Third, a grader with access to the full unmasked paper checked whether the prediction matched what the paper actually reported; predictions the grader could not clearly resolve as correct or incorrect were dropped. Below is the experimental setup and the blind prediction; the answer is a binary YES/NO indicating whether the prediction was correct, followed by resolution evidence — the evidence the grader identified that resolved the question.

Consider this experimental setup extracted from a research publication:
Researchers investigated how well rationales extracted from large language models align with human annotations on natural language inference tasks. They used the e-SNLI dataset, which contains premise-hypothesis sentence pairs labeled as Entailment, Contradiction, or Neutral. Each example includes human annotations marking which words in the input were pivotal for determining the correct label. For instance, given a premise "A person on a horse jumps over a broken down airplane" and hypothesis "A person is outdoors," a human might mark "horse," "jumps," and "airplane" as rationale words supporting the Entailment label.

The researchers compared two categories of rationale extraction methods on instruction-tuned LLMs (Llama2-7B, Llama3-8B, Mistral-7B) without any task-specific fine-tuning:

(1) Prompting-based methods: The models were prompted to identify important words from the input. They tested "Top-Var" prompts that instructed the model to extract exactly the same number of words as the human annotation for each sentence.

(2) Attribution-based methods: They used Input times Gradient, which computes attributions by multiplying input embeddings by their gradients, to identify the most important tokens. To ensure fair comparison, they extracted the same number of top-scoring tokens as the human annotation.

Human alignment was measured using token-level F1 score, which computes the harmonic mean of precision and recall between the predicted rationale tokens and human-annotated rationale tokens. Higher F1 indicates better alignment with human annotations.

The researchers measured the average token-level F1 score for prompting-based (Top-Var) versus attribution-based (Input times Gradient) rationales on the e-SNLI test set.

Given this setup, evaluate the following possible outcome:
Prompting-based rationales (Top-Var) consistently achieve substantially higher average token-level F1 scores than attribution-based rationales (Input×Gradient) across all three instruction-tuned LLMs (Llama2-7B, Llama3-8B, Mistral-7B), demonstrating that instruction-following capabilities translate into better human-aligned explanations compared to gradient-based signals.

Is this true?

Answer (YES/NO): NO